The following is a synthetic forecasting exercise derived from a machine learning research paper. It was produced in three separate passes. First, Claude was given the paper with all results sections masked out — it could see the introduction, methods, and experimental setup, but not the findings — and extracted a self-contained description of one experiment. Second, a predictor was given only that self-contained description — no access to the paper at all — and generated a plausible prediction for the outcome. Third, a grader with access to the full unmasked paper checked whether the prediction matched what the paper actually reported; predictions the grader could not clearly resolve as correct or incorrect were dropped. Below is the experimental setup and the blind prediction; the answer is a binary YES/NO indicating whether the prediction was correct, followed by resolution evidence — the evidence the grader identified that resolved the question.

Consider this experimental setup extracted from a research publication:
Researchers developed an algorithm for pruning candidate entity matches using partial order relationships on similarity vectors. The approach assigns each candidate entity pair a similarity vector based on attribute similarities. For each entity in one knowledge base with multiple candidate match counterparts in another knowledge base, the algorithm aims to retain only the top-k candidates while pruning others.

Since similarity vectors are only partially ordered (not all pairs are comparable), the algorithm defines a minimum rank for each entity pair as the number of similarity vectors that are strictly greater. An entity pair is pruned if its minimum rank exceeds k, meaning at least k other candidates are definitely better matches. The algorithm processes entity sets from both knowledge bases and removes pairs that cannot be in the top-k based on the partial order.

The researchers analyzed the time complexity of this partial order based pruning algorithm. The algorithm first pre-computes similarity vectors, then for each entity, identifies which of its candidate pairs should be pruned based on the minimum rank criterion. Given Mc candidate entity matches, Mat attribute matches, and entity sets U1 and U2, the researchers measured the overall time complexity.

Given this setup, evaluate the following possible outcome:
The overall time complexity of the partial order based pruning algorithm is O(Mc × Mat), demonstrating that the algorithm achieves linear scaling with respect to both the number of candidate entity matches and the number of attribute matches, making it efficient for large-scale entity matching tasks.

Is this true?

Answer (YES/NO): NO